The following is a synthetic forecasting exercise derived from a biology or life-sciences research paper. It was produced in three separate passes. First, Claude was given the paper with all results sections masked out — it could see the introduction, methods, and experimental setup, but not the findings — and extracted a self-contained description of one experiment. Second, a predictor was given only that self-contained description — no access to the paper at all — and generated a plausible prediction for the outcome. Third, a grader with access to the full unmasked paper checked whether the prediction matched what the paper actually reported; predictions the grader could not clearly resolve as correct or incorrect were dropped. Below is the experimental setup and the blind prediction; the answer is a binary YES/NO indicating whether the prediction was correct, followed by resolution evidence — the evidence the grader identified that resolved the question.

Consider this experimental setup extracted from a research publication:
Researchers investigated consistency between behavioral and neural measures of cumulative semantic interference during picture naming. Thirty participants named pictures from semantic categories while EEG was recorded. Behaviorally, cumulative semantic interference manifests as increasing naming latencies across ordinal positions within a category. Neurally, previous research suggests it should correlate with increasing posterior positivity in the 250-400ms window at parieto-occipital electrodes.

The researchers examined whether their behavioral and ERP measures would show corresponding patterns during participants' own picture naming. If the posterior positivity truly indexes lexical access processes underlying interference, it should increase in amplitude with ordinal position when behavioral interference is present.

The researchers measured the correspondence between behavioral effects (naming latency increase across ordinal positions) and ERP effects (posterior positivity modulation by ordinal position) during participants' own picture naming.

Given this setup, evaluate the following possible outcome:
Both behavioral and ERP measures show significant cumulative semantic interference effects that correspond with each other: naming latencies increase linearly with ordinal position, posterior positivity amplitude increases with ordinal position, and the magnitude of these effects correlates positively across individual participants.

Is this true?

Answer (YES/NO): NO